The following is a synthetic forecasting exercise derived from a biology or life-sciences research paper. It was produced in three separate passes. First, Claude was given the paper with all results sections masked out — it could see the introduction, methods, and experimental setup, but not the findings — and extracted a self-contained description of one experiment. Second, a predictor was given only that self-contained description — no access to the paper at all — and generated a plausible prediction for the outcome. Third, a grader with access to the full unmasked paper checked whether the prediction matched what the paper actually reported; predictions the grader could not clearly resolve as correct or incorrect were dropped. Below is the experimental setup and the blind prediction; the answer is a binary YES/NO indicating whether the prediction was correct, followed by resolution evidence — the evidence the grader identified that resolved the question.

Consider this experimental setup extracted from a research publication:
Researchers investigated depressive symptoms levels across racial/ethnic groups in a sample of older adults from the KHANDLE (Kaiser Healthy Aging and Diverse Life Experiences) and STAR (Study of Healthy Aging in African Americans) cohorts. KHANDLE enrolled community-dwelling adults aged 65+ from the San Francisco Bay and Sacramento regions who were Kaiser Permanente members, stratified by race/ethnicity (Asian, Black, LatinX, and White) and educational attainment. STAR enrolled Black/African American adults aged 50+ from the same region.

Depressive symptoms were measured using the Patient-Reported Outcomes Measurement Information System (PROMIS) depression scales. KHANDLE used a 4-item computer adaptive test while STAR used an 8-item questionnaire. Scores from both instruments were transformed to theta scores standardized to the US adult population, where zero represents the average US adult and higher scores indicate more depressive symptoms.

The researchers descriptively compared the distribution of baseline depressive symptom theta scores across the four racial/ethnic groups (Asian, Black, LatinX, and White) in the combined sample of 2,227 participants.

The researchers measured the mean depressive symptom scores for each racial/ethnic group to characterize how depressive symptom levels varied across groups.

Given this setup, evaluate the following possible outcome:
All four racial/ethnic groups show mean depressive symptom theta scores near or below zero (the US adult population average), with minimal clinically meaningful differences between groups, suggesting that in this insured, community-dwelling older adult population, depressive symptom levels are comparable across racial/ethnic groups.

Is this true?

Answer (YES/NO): NO